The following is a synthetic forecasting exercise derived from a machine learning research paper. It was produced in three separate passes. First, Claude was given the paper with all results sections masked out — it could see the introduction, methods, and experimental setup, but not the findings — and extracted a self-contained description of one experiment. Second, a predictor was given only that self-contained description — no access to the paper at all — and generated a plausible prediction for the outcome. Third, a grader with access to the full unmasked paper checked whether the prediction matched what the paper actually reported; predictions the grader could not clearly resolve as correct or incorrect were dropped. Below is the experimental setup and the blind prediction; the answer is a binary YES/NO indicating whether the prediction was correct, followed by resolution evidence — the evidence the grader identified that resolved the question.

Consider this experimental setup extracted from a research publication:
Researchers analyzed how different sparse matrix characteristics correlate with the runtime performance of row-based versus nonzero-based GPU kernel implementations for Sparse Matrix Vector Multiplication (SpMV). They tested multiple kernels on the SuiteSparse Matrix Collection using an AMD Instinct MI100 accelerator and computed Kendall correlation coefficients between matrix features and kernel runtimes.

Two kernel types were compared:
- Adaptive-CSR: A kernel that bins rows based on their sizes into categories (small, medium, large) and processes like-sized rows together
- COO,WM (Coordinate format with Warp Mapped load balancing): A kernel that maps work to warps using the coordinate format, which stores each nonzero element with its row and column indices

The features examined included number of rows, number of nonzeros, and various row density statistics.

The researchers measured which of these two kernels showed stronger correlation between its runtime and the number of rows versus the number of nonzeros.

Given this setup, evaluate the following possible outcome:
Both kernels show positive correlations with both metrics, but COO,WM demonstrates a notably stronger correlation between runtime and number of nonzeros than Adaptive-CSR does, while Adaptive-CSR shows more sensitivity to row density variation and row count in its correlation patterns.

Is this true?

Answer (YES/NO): YES